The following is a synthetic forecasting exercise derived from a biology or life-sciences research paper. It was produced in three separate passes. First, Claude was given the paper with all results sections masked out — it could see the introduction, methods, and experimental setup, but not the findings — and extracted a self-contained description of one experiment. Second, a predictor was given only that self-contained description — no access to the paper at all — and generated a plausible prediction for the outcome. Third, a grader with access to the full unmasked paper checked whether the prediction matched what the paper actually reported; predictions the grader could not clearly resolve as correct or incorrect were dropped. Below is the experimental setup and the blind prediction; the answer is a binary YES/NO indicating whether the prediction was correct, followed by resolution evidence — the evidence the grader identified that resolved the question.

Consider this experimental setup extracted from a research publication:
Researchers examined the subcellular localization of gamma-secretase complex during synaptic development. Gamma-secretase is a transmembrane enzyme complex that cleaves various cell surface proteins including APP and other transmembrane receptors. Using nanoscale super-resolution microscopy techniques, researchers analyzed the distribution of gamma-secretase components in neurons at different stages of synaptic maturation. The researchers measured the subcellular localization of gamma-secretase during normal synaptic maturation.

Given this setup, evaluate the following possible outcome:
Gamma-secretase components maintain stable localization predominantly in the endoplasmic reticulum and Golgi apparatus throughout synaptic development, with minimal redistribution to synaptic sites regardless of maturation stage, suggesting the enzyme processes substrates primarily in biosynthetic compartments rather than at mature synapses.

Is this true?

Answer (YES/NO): NO